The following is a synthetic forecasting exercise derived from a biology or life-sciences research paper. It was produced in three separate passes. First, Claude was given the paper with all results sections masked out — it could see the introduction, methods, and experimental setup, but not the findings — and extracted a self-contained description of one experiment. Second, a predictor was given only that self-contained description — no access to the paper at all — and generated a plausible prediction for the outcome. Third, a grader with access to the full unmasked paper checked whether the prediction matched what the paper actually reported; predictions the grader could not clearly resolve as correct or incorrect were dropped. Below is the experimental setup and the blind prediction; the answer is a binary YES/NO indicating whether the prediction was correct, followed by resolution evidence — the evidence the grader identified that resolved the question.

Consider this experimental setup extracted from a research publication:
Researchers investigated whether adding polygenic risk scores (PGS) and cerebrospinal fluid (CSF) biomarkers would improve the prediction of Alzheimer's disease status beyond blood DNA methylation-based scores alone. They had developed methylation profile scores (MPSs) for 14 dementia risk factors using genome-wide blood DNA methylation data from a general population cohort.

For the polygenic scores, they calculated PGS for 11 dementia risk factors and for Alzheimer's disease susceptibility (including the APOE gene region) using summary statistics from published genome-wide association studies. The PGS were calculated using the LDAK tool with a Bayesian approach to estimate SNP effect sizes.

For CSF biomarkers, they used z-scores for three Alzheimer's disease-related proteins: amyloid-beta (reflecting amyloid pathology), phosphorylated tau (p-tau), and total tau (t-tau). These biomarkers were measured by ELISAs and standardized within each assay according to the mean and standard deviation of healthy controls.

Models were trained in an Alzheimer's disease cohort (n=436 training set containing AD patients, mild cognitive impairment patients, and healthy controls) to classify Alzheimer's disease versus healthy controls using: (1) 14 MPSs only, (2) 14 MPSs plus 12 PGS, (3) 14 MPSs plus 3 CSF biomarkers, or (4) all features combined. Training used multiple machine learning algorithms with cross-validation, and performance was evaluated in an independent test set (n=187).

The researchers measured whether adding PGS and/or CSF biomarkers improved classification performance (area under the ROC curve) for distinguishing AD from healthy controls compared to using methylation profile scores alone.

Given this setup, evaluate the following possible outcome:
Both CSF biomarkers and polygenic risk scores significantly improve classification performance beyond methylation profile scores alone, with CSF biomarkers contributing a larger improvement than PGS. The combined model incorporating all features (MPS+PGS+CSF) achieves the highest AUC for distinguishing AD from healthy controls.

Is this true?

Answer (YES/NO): NO